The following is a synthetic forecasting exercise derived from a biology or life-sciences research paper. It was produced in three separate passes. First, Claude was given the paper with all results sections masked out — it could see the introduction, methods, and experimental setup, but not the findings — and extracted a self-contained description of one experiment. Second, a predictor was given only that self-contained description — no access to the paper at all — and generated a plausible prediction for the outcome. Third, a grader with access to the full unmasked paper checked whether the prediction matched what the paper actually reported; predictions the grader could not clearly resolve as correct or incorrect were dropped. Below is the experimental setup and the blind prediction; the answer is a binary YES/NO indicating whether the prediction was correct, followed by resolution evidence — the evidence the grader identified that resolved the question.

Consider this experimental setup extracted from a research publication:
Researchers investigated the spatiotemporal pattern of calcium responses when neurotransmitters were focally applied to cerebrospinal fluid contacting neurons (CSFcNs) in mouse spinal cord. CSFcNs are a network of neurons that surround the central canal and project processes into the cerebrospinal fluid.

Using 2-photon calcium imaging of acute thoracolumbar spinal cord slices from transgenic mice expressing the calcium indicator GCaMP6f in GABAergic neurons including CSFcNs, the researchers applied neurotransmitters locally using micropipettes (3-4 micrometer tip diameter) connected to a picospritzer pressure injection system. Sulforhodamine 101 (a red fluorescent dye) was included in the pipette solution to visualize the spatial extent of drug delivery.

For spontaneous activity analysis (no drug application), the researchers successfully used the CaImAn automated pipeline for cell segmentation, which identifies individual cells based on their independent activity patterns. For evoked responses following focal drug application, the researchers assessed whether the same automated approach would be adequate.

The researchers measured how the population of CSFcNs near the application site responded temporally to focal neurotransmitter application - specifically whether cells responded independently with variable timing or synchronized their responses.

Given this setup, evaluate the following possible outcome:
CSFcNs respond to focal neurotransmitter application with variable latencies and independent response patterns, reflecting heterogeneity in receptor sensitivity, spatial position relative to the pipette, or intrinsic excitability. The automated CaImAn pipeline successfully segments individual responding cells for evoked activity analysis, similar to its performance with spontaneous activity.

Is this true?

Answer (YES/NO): NO